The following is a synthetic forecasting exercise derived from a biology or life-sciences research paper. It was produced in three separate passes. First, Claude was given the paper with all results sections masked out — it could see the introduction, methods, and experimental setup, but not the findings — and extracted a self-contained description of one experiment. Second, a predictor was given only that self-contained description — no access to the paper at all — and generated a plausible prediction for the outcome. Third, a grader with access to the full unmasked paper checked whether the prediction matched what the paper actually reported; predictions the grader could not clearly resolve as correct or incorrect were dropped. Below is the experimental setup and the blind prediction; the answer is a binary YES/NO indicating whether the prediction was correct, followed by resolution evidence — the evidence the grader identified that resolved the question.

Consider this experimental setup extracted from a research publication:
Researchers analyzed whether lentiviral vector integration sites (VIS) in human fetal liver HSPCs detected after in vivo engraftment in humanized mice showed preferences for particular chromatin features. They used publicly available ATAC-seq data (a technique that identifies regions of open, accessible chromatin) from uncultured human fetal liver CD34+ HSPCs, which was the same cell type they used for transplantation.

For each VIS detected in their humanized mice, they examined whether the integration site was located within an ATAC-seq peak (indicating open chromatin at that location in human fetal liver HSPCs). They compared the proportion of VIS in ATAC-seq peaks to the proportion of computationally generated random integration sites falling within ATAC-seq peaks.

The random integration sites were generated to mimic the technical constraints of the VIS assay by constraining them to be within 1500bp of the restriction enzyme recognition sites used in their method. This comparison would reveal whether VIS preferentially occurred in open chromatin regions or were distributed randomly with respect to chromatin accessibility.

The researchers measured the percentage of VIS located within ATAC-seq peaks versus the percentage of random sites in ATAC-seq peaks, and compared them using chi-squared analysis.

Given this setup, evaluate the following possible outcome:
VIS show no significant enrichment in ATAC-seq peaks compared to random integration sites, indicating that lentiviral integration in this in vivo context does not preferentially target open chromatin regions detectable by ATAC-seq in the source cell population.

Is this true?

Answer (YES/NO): NO